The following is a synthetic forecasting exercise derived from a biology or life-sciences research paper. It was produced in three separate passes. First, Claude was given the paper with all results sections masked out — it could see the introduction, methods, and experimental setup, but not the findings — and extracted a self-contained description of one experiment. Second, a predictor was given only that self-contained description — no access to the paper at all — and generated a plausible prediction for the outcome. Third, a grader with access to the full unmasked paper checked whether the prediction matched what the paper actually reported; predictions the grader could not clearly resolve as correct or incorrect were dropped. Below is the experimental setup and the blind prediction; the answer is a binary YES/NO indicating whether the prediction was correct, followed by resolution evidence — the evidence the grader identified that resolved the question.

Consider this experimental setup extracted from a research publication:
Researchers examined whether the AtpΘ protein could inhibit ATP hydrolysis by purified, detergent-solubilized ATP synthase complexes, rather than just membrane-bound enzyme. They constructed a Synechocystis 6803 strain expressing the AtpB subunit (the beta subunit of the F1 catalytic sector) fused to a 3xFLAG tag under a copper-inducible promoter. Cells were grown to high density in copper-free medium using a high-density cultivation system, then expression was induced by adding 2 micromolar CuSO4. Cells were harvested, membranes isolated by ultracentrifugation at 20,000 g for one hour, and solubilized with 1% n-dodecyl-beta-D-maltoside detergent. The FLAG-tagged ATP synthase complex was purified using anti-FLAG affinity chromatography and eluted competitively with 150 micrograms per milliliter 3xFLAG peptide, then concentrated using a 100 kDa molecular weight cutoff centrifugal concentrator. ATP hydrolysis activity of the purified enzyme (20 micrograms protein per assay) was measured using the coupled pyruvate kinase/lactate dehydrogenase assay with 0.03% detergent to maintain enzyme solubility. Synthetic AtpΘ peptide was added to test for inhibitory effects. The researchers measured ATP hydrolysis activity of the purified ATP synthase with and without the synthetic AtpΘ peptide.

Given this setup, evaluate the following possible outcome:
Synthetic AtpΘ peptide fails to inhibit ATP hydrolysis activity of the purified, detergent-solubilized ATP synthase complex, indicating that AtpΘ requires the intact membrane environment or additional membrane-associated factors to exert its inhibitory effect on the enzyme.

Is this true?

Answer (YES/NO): NO